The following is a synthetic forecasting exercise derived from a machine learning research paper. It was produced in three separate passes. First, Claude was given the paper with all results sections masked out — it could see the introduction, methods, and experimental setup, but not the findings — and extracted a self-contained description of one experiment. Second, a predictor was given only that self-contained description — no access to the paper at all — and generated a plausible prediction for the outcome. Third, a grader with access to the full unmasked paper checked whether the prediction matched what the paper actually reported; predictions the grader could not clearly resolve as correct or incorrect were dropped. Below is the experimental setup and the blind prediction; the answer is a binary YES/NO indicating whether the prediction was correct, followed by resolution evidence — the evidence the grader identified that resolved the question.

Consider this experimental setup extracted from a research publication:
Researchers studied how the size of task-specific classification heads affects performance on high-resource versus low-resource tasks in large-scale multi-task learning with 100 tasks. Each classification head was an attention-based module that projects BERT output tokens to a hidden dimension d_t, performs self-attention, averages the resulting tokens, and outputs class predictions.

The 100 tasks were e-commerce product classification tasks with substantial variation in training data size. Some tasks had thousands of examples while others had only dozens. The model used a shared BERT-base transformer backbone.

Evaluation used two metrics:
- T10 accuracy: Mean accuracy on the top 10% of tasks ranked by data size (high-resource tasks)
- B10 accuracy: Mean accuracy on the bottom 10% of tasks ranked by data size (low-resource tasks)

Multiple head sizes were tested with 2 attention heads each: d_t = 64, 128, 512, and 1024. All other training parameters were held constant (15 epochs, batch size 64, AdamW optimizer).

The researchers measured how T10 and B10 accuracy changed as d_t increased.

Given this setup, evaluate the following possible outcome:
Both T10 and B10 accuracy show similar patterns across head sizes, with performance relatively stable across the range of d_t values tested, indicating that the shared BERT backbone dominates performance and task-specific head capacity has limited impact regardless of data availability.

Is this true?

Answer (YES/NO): NO